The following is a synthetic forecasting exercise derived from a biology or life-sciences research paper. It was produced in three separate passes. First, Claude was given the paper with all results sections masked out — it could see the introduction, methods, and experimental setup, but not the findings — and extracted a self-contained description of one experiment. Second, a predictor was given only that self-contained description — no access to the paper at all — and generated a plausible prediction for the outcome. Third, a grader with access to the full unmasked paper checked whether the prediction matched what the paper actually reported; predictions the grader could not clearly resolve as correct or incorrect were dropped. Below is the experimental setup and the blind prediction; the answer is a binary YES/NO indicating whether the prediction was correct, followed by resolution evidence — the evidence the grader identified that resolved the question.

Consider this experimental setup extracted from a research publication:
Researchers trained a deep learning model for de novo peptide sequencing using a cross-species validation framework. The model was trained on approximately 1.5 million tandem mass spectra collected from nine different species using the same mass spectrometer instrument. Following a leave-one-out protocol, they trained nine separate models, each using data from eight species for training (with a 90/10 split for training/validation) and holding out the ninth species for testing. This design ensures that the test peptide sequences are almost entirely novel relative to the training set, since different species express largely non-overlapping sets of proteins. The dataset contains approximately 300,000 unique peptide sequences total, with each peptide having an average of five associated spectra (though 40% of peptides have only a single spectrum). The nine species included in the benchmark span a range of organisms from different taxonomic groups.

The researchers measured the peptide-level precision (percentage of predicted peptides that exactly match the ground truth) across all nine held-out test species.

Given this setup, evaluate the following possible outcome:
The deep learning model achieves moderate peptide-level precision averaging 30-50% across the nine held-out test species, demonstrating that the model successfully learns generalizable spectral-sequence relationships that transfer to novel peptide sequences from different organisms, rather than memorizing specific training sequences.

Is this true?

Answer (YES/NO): NO